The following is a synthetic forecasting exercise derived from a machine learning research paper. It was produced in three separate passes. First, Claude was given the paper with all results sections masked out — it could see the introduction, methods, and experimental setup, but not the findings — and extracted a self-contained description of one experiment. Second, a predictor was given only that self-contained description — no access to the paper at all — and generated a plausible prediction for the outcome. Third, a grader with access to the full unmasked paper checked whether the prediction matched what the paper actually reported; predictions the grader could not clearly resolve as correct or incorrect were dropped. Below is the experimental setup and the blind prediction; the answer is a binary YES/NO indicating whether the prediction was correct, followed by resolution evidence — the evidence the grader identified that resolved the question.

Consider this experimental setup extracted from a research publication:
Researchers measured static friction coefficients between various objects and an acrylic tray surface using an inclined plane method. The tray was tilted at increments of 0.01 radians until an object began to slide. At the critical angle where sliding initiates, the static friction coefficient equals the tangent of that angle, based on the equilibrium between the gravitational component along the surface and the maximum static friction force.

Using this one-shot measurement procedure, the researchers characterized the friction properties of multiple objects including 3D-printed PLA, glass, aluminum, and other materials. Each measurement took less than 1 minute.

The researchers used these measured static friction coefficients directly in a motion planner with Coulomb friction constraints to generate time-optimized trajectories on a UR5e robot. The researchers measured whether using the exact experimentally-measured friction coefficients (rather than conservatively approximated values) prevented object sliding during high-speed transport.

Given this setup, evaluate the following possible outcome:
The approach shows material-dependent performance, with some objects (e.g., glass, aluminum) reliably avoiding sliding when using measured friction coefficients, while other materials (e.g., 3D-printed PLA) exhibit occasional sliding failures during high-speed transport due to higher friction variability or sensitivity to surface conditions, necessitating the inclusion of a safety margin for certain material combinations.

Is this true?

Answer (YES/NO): NO